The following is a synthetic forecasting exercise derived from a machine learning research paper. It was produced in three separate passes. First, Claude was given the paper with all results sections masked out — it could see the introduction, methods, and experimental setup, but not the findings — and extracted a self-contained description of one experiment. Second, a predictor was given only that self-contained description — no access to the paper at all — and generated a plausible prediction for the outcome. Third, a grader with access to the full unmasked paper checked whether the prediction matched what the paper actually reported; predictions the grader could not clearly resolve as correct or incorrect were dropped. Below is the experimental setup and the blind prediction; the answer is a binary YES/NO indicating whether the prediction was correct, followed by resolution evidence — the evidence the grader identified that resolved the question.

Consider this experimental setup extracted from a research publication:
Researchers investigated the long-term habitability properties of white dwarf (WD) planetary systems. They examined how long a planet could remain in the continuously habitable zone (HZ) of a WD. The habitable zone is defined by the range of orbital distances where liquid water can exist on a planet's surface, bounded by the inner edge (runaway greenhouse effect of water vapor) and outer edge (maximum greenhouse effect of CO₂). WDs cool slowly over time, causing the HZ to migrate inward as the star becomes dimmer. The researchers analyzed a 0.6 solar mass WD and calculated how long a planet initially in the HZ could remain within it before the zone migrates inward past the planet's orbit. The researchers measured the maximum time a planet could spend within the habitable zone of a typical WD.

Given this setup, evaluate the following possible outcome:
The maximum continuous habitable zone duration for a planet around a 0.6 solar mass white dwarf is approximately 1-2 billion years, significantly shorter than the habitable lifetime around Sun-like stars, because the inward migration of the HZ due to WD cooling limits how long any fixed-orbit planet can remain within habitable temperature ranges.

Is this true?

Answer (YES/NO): NO